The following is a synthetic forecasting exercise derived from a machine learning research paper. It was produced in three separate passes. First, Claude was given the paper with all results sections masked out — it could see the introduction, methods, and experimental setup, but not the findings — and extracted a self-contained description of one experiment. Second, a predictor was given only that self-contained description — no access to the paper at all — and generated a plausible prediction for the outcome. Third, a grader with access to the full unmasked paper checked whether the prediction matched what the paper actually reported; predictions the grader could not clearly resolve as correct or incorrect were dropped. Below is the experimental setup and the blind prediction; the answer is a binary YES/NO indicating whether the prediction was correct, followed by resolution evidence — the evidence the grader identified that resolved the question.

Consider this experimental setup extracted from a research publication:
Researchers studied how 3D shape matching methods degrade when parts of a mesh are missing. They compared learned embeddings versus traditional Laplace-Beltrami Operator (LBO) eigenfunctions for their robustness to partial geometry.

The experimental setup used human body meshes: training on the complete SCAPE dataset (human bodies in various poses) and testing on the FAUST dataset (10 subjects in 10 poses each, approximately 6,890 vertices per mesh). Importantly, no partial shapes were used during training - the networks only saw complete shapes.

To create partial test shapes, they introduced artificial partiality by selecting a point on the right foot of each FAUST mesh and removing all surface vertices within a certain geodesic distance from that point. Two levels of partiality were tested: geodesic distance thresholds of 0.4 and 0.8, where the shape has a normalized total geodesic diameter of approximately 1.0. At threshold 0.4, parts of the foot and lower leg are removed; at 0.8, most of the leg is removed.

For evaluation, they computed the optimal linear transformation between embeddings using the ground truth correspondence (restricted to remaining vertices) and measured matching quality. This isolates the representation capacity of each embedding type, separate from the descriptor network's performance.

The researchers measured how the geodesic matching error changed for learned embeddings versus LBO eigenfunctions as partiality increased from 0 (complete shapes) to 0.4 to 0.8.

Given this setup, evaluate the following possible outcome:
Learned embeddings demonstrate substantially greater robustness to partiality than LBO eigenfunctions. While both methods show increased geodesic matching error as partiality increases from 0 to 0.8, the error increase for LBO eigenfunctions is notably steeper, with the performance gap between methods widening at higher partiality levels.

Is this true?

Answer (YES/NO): NO